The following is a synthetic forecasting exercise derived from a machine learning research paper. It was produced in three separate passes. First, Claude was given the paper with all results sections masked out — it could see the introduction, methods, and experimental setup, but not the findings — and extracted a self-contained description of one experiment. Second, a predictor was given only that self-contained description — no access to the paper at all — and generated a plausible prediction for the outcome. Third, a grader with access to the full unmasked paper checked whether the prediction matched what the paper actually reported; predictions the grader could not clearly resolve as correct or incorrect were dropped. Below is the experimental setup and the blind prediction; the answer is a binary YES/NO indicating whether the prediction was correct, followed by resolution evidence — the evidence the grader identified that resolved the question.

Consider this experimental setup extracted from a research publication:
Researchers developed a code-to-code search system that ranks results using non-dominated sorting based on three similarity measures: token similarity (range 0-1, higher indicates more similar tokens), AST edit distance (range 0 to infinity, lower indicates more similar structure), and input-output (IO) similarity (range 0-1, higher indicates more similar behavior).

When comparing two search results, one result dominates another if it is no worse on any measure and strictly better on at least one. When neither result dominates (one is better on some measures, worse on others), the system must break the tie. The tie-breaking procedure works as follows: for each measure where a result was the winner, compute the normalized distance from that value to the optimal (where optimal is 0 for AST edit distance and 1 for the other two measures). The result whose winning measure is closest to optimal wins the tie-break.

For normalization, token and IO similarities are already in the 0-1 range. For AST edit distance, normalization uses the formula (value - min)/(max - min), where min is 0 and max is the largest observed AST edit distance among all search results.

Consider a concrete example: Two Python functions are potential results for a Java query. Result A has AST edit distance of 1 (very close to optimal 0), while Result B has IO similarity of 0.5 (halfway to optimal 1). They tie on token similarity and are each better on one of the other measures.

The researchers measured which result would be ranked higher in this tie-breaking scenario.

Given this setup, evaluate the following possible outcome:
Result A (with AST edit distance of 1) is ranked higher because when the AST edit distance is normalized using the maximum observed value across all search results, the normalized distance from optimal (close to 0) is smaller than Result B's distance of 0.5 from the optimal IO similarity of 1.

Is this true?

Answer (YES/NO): YES